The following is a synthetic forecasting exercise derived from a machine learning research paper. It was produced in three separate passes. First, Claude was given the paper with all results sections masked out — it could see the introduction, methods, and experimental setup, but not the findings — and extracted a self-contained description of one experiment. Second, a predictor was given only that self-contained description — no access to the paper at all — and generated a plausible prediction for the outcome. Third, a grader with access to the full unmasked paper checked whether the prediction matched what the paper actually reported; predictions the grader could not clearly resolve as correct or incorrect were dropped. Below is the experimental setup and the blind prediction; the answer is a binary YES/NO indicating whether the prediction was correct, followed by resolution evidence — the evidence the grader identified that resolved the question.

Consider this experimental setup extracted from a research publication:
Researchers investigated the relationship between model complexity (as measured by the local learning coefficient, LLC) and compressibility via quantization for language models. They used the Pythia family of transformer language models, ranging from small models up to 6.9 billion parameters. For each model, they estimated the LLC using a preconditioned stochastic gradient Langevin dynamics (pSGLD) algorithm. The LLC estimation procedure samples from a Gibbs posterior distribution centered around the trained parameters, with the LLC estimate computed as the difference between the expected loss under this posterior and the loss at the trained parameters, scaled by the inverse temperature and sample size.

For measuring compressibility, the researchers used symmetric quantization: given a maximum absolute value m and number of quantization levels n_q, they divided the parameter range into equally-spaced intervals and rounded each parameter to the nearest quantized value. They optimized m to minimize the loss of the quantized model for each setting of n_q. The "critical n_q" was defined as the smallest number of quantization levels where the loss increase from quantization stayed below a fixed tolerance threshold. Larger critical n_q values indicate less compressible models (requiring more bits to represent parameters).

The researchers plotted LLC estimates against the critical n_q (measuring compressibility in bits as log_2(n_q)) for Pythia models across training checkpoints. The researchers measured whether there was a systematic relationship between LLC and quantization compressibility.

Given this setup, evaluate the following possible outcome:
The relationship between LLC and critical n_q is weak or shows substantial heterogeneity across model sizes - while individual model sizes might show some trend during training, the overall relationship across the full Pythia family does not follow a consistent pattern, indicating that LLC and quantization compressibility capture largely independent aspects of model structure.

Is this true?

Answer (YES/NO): NO